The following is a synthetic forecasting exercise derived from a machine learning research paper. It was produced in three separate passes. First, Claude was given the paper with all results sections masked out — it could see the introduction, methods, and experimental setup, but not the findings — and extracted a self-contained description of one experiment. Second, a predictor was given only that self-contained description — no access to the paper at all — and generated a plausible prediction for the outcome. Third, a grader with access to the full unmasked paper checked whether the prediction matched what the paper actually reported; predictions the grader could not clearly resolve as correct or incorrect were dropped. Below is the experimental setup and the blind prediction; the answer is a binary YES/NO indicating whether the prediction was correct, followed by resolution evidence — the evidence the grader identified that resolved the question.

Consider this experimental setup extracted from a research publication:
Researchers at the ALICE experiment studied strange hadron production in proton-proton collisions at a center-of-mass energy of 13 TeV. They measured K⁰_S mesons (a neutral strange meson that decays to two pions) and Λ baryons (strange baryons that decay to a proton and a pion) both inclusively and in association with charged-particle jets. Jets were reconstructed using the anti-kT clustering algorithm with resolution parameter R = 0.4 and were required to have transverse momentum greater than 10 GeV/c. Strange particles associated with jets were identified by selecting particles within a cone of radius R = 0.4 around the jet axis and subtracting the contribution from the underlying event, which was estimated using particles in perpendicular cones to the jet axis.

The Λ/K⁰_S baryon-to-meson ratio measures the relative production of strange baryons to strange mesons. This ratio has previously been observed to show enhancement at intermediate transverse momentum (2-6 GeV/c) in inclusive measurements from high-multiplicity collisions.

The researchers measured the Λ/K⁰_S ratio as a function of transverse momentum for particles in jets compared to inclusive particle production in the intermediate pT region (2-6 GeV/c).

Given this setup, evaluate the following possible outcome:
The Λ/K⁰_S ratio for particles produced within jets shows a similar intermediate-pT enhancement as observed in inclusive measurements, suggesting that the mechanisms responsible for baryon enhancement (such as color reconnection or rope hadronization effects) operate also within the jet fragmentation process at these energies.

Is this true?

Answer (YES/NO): NO